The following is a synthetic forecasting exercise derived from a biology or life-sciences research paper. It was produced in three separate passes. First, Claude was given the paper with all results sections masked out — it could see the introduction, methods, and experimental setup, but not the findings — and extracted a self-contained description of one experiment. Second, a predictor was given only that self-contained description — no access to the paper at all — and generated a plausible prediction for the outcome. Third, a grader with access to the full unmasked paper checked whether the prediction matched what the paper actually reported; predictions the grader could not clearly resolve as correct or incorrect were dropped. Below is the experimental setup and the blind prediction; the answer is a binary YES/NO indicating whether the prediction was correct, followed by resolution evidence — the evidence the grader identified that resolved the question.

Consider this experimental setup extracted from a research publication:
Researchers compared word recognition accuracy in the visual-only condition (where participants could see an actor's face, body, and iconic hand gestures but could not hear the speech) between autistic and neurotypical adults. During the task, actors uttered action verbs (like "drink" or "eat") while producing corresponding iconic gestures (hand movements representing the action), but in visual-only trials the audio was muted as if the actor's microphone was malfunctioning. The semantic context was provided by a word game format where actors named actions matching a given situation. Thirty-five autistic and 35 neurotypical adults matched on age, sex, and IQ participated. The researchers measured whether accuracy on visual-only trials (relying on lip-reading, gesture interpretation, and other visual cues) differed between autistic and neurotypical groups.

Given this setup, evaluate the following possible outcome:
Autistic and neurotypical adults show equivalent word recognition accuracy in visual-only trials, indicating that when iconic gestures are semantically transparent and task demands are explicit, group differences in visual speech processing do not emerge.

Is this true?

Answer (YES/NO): YES